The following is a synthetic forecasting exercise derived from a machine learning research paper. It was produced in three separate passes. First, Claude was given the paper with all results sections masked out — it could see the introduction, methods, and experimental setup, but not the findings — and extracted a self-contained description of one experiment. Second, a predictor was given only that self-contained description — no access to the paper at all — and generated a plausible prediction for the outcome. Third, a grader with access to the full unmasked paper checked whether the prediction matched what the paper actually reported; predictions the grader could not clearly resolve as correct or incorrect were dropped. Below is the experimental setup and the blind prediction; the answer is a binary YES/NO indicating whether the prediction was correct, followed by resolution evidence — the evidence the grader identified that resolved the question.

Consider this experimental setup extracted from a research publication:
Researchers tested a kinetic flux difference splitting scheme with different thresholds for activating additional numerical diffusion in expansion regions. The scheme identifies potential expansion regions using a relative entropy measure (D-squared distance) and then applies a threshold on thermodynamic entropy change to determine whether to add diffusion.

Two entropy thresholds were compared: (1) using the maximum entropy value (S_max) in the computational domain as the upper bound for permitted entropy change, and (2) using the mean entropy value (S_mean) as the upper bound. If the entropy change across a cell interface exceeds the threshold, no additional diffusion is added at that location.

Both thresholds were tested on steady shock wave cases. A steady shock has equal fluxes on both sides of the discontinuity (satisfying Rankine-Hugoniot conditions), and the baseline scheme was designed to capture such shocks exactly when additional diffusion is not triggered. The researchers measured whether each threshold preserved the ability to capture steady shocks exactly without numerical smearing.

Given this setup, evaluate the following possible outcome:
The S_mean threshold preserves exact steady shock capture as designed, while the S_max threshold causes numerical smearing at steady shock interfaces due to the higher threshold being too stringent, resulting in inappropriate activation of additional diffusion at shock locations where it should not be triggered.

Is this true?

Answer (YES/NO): NO